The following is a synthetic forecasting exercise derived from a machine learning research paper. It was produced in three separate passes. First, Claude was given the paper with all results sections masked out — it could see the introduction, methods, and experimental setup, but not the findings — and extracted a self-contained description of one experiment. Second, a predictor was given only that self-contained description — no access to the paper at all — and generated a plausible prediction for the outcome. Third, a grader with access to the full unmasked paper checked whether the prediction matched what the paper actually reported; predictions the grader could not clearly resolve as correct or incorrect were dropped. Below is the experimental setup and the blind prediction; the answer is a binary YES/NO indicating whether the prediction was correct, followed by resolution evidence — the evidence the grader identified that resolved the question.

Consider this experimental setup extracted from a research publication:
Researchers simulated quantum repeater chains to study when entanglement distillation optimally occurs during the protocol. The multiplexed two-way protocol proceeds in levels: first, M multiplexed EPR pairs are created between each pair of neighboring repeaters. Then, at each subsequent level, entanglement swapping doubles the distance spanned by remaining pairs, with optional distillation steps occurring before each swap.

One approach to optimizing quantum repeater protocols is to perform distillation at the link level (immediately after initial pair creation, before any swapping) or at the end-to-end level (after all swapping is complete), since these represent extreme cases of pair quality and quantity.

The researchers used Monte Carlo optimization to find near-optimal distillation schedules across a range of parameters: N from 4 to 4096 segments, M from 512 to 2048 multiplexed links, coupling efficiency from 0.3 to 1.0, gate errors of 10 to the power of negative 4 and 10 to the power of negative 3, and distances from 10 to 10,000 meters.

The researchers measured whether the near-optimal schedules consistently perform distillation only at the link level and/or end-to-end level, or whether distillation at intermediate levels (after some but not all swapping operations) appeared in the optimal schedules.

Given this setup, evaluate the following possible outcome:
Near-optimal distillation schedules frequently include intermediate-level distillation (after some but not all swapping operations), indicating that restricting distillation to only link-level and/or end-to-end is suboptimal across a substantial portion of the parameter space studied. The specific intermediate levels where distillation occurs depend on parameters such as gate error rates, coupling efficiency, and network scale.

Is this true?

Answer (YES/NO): YES